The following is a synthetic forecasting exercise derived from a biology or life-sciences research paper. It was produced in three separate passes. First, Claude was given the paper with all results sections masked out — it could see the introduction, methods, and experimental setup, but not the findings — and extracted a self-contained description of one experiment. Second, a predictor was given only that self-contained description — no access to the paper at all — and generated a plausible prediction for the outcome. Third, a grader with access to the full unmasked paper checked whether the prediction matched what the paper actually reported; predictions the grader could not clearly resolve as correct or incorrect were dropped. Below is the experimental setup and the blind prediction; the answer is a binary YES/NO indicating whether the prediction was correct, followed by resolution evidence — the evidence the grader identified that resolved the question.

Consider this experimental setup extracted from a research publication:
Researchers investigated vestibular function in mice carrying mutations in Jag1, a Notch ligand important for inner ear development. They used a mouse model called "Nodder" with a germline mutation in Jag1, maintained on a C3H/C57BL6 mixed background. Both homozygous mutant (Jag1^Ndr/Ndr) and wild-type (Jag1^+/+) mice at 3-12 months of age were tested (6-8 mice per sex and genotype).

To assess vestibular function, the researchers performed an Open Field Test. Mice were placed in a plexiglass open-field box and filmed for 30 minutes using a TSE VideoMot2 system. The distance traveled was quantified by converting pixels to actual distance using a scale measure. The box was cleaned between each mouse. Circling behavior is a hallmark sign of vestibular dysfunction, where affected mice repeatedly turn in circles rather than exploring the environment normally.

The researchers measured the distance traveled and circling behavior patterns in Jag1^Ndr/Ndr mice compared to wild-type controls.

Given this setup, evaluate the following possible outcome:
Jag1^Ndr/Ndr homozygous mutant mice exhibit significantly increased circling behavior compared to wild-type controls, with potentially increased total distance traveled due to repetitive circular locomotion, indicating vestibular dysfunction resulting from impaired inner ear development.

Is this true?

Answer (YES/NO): YES